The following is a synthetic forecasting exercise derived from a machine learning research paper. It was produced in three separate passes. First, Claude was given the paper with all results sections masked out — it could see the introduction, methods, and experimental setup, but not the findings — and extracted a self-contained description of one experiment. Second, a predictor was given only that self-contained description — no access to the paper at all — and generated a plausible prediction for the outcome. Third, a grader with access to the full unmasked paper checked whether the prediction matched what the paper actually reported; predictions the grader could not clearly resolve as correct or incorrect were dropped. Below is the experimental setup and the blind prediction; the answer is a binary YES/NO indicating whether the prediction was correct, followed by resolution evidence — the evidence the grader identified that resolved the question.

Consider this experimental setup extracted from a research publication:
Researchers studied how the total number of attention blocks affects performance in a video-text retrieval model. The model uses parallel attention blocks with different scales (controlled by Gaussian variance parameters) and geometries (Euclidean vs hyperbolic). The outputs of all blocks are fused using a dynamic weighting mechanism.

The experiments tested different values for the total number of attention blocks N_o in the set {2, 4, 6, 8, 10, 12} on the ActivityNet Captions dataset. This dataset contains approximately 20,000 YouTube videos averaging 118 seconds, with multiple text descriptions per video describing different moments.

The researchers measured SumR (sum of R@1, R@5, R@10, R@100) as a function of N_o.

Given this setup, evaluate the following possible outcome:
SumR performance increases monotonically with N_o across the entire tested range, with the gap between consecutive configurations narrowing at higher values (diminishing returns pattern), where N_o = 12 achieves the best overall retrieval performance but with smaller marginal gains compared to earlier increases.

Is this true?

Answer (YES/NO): NO